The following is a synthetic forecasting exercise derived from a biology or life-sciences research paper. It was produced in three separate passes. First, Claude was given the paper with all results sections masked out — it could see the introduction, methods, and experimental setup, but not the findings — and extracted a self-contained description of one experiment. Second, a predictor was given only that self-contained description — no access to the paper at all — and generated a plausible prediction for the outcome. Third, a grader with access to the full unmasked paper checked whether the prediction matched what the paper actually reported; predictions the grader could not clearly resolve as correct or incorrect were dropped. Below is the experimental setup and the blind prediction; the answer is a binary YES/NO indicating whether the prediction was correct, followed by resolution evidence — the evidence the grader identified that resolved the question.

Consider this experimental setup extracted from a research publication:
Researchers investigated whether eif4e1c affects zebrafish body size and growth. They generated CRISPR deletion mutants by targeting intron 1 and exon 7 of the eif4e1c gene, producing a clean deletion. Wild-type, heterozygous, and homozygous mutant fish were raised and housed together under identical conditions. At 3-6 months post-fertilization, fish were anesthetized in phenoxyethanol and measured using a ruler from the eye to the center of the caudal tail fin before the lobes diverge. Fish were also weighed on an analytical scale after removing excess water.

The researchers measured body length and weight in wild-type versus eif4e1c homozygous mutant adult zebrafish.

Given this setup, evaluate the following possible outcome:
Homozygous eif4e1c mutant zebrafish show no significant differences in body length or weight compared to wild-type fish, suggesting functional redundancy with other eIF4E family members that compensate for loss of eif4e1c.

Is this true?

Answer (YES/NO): NO